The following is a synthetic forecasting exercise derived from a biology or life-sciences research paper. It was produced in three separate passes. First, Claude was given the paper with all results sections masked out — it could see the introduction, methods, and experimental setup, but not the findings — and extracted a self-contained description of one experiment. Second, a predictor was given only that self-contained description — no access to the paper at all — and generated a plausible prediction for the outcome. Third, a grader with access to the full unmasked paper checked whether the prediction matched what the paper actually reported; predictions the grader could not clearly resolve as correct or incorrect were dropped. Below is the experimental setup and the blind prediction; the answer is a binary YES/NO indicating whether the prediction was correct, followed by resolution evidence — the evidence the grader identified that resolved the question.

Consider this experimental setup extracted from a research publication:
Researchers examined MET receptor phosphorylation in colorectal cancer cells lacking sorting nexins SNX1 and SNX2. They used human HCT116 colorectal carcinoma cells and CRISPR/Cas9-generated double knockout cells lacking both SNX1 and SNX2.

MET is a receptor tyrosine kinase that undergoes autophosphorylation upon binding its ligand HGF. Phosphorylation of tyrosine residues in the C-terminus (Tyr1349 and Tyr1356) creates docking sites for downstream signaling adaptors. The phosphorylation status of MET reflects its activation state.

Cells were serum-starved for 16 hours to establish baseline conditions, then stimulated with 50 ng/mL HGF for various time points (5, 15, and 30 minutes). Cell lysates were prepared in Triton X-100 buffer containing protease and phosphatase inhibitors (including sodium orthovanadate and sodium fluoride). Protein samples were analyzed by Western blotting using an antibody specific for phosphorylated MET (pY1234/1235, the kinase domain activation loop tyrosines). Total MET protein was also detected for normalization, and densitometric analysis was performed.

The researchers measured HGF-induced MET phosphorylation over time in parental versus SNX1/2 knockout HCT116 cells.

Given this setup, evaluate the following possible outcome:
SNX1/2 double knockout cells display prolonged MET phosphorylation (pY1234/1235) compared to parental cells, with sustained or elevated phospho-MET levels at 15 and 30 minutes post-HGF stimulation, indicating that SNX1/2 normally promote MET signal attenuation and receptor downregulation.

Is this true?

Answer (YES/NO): YES